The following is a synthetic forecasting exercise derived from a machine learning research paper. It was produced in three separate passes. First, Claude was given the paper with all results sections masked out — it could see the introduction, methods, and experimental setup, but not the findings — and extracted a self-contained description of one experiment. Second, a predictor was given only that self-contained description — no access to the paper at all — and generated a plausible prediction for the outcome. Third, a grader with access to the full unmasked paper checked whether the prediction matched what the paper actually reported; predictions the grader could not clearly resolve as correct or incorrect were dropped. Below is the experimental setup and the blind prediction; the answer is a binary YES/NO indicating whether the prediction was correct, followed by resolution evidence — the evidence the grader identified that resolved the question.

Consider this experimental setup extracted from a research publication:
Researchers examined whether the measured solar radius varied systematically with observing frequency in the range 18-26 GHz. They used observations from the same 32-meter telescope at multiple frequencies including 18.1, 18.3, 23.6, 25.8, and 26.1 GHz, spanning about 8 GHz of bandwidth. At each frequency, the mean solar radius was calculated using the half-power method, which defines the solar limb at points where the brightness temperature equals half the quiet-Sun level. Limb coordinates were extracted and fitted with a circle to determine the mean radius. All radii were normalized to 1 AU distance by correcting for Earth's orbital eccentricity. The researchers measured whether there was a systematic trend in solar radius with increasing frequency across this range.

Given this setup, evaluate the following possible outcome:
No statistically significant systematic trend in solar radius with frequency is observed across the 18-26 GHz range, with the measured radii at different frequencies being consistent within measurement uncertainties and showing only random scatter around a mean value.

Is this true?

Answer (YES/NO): YES